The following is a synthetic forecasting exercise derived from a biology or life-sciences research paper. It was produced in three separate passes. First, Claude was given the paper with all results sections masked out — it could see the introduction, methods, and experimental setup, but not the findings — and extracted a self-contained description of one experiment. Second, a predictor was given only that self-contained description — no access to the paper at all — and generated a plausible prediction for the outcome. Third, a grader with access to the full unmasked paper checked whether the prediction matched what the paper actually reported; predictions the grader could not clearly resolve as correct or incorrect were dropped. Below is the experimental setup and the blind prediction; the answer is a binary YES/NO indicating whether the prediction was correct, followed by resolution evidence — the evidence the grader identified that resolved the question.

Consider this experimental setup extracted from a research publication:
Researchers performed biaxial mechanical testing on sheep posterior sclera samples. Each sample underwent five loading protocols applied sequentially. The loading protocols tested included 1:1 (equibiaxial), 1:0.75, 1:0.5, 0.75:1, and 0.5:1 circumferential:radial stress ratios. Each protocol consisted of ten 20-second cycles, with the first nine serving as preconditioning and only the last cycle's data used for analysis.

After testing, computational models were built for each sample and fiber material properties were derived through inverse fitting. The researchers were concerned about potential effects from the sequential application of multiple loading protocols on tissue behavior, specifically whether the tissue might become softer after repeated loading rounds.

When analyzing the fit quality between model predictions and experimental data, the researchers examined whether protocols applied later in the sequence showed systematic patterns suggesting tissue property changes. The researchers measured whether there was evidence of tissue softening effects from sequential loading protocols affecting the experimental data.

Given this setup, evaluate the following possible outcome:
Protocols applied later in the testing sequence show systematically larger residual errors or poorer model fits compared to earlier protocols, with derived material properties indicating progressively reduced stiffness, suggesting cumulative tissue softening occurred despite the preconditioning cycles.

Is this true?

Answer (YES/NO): NO